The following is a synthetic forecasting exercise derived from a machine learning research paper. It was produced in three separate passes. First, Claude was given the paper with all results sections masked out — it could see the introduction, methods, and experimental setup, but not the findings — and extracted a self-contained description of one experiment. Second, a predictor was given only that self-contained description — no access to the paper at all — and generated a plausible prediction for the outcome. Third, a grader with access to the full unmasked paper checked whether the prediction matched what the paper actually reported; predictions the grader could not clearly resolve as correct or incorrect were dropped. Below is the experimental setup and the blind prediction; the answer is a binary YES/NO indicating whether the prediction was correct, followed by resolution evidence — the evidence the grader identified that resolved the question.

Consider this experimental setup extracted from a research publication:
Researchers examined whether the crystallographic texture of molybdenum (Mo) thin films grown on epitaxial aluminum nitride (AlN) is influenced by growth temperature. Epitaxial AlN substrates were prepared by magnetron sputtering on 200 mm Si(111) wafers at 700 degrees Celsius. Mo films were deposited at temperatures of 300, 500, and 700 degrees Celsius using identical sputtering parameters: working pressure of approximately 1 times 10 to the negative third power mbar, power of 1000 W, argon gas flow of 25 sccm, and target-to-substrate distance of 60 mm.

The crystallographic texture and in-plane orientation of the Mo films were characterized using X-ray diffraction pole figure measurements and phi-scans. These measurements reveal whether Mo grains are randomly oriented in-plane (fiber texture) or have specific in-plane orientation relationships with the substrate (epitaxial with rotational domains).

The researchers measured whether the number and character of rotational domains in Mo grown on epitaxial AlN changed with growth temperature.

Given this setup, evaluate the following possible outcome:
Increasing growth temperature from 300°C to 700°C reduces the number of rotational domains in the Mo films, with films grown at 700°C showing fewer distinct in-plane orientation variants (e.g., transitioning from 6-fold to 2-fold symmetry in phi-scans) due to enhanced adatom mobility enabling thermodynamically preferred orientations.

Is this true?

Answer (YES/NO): NO